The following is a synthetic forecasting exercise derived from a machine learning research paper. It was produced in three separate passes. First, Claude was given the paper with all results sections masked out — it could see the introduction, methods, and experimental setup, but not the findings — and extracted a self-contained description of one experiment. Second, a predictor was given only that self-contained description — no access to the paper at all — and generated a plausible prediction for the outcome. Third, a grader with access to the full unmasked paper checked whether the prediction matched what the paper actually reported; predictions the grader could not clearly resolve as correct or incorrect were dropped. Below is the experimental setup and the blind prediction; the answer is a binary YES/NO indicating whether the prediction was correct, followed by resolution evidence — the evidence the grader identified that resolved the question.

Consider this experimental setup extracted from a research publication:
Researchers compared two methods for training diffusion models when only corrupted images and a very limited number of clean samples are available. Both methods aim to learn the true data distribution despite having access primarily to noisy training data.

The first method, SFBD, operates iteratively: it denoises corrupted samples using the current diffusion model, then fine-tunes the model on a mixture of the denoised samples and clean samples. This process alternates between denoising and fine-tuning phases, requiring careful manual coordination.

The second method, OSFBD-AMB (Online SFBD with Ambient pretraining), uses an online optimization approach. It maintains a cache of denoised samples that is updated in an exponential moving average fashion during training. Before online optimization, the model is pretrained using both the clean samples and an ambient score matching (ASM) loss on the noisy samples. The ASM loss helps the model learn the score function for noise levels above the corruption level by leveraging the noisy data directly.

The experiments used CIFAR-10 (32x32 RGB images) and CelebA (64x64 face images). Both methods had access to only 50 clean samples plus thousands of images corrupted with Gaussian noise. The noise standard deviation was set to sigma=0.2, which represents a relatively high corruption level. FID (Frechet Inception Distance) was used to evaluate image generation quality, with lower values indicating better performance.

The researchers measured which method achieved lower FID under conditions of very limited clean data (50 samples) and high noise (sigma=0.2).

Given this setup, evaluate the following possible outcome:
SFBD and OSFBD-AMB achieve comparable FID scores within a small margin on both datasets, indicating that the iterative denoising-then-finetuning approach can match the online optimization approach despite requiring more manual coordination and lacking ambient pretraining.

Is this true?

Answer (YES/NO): NO